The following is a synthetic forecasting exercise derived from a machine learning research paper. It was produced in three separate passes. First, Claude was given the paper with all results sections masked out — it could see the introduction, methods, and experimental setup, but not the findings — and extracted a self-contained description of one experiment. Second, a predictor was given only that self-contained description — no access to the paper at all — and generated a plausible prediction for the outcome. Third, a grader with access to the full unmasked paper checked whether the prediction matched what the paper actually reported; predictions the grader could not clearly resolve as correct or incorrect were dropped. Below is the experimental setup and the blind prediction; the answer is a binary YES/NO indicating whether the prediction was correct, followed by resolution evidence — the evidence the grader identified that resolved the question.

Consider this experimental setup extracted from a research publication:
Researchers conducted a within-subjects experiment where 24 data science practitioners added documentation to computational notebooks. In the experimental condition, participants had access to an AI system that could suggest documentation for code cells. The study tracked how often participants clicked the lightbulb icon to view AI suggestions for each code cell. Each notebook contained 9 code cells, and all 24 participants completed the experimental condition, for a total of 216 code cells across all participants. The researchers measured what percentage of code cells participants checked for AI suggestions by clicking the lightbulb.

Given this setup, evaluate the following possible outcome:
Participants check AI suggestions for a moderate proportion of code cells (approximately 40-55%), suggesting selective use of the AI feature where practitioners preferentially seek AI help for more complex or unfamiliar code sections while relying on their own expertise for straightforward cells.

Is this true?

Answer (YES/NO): NO